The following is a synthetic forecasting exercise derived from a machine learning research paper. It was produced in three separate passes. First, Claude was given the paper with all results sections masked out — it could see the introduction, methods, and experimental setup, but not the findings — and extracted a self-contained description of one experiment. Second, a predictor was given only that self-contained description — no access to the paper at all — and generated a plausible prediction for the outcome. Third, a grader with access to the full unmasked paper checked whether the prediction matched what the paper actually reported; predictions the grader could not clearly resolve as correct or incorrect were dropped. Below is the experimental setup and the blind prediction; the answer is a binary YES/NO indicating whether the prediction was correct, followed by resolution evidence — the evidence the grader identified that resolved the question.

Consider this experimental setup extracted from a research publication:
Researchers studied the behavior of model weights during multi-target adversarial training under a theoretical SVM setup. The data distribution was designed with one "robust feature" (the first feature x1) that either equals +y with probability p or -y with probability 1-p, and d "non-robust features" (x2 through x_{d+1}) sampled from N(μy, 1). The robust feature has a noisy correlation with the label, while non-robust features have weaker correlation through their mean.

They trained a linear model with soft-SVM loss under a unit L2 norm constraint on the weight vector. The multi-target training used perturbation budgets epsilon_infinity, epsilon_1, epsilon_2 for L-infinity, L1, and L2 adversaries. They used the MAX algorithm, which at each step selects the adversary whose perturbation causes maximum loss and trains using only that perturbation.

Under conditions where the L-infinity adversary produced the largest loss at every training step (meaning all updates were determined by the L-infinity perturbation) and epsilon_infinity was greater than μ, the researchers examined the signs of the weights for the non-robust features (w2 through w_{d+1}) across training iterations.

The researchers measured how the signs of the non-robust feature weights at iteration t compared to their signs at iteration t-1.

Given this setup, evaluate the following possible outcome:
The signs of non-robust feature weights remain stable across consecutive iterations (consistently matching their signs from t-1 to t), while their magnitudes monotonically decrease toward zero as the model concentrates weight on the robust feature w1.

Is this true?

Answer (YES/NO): NO